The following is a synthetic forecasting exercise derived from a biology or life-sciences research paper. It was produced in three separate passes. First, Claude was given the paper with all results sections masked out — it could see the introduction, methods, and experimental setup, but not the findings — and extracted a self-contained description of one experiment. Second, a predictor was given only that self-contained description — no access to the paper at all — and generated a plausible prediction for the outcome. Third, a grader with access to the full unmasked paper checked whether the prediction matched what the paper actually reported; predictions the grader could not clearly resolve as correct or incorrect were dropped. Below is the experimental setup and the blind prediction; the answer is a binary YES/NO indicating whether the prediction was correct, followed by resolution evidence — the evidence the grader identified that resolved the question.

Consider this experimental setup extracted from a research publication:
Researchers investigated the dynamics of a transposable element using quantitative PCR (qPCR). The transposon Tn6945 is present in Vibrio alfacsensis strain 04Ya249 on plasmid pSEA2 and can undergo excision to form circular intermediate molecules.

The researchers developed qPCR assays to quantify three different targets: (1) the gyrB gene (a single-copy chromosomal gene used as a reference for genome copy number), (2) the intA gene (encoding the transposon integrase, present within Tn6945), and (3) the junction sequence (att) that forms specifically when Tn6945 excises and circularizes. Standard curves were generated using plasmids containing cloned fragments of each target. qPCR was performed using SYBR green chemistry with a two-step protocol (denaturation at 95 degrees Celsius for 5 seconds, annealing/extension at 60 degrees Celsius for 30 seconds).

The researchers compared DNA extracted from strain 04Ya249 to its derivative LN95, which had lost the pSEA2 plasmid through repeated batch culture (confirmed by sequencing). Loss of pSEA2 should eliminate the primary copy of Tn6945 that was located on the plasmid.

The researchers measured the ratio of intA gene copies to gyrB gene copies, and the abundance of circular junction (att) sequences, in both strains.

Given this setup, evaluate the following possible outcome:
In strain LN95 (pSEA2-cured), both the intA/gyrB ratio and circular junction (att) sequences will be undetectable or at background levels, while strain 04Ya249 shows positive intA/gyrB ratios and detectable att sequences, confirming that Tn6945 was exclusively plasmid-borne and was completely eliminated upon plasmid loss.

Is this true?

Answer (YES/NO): NO